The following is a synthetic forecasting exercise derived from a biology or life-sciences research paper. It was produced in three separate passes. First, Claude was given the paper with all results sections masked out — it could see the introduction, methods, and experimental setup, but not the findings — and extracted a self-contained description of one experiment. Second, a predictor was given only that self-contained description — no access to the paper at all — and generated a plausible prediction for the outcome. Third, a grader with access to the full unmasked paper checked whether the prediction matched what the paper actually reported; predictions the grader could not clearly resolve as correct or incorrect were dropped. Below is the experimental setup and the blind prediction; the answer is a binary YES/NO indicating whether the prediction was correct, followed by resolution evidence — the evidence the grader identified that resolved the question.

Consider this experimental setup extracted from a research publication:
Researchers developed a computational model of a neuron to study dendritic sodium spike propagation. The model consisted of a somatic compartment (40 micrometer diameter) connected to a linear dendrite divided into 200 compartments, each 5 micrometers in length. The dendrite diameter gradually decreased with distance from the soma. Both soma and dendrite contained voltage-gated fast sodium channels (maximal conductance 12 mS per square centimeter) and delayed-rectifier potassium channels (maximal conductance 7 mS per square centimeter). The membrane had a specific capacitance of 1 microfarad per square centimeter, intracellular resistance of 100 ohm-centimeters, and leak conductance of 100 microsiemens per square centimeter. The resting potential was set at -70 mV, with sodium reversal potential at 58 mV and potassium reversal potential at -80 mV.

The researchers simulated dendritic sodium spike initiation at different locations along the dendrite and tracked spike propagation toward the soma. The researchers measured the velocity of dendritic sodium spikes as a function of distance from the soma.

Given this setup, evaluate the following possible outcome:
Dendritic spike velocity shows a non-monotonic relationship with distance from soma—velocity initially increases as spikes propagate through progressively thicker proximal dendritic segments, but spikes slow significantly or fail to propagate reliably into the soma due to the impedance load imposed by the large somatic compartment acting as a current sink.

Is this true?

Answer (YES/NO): NO